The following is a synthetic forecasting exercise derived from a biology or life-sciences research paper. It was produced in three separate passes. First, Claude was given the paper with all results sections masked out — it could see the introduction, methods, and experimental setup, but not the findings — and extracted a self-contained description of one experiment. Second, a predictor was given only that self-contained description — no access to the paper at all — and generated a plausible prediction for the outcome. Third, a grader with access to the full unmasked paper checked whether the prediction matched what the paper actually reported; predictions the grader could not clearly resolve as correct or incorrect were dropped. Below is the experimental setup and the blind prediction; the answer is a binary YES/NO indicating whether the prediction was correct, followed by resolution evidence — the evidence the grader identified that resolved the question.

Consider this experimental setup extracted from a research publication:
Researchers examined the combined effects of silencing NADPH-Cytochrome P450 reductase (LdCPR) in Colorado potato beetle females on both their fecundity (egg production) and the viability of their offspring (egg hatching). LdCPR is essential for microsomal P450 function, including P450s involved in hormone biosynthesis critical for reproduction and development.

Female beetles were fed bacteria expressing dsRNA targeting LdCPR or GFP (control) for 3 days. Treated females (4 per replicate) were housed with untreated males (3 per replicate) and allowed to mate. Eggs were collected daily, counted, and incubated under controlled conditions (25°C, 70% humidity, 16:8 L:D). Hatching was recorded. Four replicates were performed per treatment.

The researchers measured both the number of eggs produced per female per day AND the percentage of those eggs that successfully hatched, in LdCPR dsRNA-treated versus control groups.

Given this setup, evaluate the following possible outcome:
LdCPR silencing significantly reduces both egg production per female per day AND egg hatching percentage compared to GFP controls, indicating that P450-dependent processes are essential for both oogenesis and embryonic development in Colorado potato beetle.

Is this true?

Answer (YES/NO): YES